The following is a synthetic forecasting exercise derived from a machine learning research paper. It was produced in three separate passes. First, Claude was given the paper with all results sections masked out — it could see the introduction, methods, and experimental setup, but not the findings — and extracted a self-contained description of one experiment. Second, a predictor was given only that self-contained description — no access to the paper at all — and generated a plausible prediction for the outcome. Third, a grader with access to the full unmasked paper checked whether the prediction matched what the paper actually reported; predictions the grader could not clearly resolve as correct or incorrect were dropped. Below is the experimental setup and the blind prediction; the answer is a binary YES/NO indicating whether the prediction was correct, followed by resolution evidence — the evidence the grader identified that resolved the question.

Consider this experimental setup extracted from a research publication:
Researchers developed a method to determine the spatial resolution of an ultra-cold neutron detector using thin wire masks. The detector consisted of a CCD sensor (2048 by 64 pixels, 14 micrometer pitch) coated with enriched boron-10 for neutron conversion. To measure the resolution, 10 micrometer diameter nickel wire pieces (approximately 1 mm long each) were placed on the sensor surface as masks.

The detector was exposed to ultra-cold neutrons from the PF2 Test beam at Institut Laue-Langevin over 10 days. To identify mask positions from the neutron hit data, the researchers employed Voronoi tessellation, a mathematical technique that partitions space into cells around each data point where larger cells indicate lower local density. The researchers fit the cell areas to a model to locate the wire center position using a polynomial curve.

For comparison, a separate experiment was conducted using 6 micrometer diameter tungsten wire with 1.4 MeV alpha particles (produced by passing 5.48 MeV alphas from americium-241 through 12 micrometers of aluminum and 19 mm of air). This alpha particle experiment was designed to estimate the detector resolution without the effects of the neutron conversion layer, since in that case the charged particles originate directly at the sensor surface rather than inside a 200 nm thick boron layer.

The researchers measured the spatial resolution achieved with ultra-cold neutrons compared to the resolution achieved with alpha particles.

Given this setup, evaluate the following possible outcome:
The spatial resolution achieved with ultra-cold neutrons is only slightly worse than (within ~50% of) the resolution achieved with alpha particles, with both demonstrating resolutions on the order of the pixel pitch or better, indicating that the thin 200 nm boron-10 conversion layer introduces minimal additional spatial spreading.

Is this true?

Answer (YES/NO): NO